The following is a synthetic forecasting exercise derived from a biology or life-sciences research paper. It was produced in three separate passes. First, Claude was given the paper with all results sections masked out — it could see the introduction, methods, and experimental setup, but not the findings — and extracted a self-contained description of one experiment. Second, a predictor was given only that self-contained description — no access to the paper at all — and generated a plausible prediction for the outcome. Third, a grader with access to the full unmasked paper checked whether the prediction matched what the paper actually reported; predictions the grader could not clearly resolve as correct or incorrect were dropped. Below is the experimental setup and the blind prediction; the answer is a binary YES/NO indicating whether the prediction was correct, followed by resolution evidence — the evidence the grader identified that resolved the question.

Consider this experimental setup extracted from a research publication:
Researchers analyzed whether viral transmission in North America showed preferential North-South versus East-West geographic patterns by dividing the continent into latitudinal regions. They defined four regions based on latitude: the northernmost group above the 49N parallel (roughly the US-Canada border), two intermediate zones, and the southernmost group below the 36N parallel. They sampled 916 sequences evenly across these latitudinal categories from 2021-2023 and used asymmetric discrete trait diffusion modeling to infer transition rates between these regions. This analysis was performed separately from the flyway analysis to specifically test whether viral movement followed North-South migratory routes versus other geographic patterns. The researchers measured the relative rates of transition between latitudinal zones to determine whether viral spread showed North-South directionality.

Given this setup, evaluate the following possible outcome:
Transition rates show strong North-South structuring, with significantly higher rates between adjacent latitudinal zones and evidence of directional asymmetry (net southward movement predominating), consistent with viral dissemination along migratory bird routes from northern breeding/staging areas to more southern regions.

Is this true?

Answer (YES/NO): NO